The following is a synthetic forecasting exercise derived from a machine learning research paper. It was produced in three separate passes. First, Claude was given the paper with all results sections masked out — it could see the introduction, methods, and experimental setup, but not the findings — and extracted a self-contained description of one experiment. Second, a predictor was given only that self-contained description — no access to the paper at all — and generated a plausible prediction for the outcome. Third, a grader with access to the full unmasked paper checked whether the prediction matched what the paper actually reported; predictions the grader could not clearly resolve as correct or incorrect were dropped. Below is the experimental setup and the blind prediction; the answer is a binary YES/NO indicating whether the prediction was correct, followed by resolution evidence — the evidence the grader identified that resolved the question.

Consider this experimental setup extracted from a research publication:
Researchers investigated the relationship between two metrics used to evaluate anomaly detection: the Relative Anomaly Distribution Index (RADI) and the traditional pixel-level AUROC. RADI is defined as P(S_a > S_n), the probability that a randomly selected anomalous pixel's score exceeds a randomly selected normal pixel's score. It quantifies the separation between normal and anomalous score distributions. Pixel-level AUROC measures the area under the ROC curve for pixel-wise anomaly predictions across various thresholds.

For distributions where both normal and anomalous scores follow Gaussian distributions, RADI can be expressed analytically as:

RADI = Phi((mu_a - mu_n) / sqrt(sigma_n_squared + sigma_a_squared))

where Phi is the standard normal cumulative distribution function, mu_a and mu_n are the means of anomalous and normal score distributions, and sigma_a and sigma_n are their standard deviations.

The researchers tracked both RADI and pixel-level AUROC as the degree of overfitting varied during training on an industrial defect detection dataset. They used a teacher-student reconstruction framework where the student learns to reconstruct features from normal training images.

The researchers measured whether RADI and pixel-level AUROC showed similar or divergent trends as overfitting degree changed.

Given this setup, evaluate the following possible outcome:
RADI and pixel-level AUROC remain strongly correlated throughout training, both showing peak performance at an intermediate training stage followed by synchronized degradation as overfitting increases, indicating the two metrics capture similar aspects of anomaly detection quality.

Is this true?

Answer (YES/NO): YES